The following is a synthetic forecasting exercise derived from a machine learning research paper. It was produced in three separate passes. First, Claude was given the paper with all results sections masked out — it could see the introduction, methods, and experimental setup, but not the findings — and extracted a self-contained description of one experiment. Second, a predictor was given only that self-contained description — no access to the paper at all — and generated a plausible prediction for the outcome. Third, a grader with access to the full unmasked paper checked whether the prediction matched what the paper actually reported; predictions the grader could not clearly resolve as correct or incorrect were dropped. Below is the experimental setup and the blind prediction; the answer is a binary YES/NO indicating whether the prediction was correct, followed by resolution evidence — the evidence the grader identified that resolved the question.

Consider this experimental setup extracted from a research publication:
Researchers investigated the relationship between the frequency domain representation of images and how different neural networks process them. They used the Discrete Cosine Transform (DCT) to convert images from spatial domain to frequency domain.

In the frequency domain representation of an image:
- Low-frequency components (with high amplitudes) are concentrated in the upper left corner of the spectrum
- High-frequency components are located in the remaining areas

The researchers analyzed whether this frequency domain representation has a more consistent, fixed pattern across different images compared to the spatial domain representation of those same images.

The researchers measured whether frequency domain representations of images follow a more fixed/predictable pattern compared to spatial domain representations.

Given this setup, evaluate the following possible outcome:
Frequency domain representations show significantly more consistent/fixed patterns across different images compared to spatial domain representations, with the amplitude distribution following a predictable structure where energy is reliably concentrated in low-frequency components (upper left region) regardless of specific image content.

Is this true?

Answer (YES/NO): YES